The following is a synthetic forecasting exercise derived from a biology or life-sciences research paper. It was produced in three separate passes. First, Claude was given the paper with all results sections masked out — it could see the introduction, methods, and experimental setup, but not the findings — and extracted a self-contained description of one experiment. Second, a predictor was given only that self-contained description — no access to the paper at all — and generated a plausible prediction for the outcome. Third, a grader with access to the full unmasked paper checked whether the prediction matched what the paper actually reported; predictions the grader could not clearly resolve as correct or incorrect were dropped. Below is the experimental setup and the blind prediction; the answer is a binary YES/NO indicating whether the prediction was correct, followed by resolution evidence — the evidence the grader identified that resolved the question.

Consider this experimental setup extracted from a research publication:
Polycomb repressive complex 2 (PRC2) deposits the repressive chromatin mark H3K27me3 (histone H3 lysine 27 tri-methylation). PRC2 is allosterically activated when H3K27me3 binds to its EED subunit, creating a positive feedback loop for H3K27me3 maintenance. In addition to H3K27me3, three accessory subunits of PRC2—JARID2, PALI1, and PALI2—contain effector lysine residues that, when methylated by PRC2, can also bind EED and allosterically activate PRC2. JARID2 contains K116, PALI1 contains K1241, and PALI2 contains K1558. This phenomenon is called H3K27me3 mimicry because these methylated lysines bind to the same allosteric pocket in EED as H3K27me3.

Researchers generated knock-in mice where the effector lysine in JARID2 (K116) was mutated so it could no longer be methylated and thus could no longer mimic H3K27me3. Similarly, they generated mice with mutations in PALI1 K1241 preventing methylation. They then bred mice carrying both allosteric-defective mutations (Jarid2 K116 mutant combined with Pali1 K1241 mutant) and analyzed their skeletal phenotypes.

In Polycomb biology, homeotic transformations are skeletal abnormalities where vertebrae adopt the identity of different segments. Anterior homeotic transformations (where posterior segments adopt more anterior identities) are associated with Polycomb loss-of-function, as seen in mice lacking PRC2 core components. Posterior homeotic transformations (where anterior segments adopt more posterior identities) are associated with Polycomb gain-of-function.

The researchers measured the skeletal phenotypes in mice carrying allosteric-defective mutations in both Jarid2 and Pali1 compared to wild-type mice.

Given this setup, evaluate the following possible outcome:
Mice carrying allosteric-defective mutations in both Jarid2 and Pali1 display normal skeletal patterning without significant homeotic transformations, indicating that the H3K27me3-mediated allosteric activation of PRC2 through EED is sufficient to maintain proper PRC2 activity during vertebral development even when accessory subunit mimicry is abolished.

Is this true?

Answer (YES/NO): NO